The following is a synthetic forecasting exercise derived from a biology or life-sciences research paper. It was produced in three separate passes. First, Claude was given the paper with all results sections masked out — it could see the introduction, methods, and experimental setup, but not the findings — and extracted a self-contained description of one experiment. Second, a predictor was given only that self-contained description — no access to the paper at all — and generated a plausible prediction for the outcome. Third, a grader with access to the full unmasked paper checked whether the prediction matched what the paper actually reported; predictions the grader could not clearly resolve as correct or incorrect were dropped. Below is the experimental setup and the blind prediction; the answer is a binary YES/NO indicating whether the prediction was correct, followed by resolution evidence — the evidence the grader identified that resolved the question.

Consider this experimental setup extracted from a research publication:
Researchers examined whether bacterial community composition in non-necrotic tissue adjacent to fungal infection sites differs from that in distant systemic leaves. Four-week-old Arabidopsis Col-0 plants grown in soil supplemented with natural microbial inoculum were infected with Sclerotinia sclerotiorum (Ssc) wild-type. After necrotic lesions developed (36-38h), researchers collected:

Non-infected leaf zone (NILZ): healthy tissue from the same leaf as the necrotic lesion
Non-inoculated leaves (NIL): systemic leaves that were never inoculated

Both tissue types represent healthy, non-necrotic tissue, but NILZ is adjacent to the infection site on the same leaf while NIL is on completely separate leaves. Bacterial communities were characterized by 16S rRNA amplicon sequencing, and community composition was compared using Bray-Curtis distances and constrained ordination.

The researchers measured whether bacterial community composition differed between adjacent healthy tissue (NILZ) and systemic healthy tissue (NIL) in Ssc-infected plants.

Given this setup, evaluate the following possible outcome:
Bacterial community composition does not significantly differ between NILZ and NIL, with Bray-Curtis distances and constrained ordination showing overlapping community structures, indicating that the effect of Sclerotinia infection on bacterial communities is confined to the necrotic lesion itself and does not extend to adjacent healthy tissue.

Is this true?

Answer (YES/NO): YES